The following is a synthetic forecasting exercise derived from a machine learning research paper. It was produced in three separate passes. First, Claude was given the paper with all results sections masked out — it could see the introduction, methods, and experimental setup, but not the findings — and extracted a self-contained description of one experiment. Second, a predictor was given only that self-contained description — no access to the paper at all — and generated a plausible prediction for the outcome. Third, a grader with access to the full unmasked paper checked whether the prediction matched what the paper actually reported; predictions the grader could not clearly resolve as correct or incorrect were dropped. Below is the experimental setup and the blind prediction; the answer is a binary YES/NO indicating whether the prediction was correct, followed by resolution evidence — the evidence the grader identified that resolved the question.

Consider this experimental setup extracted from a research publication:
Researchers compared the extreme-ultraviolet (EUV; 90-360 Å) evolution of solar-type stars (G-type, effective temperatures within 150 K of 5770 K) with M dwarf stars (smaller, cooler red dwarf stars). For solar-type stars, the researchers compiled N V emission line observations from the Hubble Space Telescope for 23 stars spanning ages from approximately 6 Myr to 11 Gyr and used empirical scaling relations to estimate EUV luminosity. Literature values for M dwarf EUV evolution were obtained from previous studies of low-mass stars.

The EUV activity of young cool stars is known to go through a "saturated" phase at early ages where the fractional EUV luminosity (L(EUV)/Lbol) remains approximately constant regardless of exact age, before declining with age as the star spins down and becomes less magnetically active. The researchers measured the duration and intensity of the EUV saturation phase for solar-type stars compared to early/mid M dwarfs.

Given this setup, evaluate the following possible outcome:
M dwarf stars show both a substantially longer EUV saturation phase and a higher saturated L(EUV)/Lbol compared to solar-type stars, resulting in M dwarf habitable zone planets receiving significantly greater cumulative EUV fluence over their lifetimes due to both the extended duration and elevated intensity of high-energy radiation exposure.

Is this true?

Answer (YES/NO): YES